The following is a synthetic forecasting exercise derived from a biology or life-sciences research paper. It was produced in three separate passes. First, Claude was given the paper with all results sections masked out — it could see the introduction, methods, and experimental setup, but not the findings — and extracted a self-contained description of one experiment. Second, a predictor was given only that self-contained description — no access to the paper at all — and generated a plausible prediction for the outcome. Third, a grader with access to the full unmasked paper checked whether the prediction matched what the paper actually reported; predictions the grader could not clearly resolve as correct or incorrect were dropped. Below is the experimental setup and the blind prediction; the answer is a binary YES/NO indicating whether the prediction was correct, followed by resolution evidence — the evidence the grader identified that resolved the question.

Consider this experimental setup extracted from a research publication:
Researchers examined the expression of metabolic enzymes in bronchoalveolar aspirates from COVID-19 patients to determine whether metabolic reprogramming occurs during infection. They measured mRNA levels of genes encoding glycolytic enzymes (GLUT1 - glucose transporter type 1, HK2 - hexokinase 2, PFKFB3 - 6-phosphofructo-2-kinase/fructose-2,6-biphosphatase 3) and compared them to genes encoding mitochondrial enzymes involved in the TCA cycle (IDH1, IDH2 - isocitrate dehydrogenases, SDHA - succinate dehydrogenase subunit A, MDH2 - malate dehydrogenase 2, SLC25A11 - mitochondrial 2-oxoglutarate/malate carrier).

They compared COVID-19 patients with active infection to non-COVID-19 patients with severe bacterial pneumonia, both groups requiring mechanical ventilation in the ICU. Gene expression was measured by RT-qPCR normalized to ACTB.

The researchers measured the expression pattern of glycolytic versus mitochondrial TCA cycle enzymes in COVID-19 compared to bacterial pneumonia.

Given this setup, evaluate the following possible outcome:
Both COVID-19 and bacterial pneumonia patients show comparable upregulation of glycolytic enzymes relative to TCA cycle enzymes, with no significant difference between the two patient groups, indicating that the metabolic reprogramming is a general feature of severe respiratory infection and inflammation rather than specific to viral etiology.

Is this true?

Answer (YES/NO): NO